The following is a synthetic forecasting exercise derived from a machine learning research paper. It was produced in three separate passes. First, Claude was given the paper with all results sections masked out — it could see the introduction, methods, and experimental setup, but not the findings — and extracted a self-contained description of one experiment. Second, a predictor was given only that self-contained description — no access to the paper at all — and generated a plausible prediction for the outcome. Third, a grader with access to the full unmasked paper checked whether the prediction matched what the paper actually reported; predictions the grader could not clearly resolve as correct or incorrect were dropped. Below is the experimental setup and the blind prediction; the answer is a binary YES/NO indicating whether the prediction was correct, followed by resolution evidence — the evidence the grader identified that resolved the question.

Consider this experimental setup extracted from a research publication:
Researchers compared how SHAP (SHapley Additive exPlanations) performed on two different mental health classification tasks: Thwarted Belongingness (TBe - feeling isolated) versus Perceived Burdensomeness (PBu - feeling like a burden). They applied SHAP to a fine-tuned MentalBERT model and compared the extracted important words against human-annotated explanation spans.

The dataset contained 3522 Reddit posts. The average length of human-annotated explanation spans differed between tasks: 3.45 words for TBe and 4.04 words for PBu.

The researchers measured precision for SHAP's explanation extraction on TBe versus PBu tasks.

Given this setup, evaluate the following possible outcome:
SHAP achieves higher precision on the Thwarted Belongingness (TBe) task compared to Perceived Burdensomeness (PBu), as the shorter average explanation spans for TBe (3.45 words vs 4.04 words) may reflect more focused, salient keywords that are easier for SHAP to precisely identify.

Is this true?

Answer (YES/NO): NO